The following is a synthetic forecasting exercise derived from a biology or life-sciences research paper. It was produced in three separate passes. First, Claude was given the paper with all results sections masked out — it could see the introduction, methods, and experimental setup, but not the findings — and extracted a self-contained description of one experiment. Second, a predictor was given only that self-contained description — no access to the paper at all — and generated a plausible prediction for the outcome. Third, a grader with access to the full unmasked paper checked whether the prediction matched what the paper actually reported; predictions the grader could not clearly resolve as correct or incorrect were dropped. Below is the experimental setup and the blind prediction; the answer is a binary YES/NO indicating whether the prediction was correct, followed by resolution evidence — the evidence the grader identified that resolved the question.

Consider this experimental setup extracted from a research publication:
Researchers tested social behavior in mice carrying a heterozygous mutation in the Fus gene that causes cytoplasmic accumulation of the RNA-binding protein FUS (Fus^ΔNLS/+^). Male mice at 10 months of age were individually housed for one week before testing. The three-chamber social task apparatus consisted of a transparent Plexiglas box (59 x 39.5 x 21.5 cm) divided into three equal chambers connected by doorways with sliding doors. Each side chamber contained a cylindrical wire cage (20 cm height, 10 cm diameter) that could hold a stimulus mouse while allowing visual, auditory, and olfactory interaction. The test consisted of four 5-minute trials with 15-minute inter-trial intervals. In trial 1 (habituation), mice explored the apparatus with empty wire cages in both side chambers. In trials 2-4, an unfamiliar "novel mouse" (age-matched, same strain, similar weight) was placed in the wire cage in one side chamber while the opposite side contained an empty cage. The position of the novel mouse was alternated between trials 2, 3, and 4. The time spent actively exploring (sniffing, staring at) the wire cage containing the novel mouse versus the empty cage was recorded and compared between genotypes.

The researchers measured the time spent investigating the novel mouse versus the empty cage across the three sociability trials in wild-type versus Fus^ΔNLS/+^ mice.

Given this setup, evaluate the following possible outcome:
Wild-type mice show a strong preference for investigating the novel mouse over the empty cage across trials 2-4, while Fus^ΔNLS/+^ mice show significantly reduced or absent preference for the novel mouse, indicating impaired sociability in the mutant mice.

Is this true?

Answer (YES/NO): NO